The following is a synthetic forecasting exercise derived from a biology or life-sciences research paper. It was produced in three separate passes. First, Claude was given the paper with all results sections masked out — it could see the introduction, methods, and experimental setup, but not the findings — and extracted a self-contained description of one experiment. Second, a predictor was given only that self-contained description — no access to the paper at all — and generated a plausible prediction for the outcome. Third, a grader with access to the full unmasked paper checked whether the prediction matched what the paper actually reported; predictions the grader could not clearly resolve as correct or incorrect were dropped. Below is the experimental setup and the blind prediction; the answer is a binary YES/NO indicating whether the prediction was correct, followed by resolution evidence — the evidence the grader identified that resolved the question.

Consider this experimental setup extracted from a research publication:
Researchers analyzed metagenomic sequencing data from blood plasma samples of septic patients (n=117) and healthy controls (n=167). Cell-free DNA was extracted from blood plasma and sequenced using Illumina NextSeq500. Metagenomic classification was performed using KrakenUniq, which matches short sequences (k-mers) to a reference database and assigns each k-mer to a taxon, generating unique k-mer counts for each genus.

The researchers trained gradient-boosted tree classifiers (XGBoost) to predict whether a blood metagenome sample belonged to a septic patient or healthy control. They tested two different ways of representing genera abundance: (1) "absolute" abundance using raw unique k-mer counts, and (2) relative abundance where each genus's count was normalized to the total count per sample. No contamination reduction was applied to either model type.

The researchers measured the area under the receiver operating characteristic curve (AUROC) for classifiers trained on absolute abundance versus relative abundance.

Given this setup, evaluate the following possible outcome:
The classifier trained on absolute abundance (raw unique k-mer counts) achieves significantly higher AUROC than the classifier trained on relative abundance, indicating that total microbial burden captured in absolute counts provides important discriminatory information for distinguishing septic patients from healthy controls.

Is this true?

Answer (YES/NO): YES